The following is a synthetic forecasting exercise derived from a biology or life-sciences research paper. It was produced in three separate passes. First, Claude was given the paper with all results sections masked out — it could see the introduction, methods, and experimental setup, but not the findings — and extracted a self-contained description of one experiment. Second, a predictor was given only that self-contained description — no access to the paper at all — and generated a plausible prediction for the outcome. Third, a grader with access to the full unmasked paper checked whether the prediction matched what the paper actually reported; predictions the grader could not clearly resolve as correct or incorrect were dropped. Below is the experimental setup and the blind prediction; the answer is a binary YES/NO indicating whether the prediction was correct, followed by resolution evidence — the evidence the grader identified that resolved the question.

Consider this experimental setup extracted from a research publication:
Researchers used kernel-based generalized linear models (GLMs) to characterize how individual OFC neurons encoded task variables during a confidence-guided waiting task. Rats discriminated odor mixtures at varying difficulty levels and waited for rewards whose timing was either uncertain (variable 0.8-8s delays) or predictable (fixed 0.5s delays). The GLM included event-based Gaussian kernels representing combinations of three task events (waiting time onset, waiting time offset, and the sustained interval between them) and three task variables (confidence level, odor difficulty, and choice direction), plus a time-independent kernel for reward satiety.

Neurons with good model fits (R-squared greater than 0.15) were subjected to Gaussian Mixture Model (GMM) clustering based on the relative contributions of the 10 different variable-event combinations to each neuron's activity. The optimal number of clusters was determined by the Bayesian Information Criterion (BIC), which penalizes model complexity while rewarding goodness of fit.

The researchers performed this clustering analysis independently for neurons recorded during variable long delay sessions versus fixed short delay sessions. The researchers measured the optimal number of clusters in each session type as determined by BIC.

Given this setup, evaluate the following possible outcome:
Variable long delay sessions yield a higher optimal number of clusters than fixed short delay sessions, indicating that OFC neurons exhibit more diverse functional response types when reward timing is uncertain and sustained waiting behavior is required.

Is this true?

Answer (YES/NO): YES